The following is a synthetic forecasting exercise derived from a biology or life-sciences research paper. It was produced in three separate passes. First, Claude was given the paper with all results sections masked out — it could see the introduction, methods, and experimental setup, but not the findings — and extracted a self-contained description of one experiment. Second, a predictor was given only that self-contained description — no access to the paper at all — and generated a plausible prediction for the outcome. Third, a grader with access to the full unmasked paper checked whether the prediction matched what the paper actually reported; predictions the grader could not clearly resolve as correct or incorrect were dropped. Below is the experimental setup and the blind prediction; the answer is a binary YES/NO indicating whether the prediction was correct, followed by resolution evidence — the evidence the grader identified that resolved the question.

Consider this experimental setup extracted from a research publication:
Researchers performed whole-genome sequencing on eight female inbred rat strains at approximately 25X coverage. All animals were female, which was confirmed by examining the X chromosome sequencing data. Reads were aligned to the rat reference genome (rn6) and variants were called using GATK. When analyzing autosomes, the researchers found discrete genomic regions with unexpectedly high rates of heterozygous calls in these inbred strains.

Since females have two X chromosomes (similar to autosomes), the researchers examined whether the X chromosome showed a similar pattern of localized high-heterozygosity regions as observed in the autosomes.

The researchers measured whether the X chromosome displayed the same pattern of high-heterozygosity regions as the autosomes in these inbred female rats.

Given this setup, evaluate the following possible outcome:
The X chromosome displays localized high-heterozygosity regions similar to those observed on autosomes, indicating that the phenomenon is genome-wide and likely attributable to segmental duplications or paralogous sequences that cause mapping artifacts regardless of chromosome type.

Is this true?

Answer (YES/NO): YES